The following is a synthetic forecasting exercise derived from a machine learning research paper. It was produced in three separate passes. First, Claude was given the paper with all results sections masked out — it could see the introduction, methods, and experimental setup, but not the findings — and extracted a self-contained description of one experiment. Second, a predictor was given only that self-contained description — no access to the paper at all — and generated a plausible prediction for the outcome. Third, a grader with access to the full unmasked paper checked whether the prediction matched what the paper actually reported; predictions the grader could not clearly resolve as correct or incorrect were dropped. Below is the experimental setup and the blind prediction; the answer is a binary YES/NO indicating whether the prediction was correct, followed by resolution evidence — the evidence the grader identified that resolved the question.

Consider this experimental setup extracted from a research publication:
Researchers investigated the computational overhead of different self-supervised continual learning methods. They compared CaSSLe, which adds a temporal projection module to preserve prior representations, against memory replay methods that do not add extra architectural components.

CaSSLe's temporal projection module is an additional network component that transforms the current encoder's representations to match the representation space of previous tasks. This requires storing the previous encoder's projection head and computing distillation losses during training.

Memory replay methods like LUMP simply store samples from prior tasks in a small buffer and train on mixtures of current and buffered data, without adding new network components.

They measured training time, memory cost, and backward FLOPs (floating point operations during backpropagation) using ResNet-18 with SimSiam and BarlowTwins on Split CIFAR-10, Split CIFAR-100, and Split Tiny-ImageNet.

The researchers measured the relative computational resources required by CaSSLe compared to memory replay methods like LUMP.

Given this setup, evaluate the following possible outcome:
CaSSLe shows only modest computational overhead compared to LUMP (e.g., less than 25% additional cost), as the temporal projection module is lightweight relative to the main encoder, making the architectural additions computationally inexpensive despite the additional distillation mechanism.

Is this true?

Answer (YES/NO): NO